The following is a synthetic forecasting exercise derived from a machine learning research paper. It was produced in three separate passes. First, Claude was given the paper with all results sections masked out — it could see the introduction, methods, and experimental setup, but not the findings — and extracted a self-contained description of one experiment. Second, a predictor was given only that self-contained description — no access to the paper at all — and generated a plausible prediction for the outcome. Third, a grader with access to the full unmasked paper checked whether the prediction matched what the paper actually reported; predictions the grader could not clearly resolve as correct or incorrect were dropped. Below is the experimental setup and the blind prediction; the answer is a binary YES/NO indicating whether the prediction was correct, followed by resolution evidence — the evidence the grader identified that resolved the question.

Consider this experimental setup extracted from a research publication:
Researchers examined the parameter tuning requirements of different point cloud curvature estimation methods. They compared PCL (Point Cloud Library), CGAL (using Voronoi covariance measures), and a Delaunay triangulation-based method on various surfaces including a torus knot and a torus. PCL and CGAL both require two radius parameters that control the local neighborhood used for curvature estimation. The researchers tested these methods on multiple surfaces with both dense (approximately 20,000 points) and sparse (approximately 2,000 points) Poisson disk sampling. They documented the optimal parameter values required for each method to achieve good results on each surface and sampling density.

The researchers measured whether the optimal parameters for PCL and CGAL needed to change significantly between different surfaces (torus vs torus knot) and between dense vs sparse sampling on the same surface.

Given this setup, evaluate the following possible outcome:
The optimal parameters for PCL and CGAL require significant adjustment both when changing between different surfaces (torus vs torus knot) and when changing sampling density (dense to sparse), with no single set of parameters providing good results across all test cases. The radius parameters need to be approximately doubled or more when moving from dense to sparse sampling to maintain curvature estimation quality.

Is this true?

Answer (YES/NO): YES